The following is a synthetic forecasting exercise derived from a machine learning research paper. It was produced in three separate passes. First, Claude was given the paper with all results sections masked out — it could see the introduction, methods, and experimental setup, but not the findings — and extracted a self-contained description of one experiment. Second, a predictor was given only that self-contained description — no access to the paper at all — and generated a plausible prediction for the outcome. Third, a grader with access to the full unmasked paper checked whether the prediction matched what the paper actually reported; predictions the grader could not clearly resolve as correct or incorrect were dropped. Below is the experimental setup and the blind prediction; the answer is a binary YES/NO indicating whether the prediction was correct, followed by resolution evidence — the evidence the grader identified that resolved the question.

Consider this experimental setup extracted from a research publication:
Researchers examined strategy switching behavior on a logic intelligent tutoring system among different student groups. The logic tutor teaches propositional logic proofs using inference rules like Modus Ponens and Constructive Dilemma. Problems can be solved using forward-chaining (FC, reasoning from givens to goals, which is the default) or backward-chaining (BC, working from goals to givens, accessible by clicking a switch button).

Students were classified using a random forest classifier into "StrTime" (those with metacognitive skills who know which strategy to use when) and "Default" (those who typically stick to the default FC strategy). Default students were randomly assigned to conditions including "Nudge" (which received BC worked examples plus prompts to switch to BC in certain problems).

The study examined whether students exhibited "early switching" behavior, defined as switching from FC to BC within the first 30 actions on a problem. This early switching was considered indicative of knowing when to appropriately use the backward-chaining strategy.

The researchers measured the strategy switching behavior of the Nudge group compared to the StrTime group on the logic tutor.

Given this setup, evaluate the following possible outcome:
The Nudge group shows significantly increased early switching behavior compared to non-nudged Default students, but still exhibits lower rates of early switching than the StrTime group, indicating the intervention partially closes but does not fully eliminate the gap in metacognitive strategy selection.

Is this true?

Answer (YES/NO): NO